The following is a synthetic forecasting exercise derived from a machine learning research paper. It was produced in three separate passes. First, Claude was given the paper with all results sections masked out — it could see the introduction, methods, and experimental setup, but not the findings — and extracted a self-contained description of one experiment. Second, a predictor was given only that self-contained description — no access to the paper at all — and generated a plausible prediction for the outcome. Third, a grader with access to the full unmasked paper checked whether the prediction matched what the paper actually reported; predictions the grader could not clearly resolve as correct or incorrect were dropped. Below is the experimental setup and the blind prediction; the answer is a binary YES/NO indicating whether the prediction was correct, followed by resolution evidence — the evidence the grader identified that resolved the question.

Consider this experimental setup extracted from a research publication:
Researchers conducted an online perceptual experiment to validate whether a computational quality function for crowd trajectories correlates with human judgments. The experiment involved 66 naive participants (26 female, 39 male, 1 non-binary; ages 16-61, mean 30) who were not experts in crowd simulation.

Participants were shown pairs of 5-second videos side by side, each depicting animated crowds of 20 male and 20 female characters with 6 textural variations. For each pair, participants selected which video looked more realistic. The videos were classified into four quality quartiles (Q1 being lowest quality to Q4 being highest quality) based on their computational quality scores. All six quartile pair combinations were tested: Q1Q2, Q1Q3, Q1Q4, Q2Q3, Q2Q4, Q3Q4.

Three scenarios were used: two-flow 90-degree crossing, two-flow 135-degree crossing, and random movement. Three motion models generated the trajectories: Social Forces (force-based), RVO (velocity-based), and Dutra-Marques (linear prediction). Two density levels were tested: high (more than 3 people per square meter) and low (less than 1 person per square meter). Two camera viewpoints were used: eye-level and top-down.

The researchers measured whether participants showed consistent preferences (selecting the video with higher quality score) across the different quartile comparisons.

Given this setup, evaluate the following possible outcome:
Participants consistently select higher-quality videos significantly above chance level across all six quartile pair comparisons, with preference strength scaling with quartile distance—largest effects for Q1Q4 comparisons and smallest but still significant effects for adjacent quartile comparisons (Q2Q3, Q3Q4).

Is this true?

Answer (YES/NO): NO